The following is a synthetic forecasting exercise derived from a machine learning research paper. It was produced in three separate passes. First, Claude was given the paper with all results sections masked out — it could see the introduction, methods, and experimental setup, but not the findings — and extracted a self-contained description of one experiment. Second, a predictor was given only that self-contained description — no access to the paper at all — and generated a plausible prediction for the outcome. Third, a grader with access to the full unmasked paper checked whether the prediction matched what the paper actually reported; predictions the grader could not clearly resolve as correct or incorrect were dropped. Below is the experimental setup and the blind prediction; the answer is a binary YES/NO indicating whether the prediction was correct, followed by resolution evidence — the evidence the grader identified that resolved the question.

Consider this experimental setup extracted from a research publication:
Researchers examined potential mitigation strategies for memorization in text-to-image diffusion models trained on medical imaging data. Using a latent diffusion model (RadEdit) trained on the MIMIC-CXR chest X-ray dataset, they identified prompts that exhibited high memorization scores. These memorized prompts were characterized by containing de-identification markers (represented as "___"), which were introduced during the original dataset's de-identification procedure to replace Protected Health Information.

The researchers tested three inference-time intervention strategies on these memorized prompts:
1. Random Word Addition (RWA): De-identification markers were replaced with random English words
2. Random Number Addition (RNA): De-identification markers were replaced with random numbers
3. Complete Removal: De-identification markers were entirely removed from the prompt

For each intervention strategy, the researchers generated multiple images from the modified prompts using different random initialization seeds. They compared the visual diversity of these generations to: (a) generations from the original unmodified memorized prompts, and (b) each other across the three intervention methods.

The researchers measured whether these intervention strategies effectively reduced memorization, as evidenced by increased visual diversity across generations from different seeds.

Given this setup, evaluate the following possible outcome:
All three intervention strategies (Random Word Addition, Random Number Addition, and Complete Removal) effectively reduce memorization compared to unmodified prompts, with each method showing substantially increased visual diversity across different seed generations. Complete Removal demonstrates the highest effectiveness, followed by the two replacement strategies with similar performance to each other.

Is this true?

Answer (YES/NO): NO